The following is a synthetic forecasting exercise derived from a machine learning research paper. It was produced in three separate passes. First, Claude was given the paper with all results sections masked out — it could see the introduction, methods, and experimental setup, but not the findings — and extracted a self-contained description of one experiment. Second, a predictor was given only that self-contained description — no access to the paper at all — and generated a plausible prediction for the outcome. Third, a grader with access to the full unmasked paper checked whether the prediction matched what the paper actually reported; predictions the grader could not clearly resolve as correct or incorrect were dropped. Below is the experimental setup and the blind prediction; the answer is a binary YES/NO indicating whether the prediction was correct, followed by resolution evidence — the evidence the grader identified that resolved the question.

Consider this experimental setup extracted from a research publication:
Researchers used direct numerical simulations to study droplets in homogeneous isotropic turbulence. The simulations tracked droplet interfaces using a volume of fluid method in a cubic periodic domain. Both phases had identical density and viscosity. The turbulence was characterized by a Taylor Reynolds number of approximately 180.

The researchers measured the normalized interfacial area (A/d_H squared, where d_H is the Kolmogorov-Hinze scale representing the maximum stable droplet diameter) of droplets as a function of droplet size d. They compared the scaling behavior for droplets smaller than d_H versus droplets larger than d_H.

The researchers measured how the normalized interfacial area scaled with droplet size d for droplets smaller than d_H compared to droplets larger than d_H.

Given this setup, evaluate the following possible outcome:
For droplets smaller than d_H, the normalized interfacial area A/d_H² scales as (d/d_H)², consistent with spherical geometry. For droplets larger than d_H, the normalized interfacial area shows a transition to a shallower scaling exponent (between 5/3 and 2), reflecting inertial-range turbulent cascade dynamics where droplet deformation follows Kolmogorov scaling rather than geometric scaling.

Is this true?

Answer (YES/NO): NO